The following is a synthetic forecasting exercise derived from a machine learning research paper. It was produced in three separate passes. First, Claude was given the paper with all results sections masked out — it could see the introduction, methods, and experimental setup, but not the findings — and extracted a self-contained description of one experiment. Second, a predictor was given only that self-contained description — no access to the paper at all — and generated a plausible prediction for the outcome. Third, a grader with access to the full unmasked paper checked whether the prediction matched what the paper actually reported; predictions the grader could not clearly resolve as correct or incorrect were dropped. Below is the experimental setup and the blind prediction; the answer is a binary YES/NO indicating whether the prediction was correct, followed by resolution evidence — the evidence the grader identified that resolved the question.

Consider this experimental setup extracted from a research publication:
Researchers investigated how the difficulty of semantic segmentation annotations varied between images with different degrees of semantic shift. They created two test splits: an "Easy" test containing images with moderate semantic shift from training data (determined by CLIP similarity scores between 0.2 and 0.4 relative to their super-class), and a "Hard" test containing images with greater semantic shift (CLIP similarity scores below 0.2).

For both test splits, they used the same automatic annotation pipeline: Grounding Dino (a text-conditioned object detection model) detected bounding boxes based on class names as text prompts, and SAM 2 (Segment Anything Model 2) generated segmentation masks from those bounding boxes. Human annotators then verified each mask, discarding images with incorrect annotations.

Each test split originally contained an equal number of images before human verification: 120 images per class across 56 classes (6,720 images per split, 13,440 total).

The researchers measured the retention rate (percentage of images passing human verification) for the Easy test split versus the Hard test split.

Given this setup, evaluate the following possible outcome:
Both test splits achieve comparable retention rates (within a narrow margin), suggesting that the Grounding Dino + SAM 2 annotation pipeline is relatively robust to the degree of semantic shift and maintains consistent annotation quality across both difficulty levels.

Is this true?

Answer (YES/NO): NO